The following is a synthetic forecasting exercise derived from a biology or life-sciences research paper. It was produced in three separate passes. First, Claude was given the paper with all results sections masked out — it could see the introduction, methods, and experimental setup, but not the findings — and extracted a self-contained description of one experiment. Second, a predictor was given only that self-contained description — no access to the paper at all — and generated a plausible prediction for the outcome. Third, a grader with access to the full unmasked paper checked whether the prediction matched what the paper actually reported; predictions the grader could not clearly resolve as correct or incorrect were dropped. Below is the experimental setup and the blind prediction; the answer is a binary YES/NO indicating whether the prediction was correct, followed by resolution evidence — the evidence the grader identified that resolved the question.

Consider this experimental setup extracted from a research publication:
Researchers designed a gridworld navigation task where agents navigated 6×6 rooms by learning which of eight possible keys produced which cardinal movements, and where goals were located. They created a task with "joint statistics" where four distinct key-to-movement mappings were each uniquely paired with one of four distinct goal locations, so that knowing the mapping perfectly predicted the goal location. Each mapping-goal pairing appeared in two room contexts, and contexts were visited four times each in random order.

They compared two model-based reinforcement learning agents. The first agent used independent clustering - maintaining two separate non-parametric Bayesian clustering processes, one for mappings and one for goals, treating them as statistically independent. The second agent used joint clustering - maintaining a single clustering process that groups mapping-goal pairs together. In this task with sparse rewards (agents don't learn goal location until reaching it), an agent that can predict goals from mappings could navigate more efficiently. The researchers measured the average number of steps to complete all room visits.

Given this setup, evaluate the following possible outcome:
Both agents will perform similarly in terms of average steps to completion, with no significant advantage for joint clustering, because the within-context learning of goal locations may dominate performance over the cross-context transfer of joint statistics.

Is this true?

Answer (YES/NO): NO